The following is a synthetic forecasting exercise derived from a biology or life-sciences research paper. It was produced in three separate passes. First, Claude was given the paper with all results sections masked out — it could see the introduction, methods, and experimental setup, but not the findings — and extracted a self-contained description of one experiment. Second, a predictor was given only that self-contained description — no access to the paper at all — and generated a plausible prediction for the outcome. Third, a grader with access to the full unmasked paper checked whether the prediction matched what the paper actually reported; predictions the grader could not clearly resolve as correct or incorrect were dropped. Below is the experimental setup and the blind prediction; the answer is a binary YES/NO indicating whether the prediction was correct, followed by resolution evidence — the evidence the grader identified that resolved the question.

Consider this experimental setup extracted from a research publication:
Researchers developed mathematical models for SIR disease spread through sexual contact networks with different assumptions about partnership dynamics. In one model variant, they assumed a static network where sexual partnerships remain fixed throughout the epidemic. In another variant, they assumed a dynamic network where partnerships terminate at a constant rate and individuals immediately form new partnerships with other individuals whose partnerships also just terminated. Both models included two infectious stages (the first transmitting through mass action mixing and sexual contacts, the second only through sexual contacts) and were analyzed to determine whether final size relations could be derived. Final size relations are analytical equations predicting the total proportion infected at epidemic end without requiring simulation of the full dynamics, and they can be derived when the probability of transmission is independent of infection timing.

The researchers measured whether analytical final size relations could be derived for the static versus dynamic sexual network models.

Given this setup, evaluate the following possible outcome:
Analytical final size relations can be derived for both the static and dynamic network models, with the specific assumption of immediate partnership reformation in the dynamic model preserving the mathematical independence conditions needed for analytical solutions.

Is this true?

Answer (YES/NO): NO